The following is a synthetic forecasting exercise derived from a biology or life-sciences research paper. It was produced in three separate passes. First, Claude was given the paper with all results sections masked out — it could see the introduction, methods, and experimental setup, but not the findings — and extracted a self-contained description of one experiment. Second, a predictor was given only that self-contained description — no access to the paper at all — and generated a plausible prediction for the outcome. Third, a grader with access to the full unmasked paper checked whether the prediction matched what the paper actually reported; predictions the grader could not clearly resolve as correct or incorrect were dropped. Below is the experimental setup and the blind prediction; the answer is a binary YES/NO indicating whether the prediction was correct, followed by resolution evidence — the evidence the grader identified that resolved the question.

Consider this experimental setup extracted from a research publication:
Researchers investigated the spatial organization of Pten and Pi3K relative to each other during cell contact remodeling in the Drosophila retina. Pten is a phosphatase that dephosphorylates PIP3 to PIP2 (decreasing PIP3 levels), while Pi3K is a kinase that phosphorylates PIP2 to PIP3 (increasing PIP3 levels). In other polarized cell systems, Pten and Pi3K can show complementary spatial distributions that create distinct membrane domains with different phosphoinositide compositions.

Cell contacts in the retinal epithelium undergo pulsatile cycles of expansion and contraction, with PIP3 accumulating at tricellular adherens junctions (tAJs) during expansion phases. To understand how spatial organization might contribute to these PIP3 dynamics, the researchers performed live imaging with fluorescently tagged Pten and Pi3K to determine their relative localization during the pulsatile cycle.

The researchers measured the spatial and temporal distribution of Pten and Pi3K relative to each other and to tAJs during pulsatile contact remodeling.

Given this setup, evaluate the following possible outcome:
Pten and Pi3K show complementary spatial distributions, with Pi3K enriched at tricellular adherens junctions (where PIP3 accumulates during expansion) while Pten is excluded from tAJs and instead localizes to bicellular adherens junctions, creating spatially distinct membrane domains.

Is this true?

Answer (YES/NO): NO